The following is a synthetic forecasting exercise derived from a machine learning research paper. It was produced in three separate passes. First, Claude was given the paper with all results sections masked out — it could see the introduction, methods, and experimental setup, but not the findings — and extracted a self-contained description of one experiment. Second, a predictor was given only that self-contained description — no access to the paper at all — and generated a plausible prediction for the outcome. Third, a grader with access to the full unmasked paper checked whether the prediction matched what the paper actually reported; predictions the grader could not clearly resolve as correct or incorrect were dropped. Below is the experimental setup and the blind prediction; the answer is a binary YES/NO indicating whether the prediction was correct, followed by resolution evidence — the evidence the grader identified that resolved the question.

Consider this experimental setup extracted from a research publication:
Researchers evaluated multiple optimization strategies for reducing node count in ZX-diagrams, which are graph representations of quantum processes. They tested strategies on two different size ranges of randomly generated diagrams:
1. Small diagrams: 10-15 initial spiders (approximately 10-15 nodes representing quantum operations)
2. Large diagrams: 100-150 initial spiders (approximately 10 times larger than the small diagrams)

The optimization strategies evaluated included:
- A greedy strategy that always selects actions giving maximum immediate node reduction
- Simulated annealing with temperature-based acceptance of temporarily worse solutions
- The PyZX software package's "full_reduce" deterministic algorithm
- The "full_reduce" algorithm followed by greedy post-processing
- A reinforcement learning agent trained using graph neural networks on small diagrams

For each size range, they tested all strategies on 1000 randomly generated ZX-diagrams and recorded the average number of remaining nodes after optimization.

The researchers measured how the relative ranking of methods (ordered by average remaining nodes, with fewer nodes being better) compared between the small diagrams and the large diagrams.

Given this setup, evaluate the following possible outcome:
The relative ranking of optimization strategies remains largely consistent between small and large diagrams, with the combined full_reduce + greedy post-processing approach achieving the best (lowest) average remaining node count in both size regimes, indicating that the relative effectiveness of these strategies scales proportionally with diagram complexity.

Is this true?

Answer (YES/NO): NO